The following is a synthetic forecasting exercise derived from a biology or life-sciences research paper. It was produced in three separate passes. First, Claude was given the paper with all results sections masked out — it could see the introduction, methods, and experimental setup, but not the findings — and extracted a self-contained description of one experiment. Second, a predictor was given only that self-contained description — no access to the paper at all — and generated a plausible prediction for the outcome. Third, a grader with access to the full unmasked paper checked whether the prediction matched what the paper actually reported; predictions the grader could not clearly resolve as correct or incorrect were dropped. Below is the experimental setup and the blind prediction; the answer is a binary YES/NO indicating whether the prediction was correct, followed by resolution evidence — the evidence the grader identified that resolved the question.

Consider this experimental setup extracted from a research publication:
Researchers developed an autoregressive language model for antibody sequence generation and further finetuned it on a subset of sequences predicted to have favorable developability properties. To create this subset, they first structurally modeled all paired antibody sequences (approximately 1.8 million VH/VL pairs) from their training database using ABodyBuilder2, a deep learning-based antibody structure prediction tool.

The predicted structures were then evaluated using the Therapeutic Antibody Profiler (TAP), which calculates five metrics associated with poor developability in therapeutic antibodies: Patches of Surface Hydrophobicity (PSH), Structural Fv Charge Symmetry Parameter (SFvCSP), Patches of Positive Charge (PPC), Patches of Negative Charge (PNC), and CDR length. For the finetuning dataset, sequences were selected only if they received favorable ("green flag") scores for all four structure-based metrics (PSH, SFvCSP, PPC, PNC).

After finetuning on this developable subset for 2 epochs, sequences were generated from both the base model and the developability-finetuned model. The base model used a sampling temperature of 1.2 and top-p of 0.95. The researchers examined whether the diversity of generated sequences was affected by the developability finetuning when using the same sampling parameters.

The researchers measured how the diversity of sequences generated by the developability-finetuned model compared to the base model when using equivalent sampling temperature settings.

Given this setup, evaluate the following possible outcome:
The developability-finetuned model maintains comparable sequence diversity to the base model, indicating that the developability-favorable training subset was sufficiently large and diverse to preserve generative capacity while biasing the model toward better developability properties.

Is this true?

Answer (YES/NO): NO